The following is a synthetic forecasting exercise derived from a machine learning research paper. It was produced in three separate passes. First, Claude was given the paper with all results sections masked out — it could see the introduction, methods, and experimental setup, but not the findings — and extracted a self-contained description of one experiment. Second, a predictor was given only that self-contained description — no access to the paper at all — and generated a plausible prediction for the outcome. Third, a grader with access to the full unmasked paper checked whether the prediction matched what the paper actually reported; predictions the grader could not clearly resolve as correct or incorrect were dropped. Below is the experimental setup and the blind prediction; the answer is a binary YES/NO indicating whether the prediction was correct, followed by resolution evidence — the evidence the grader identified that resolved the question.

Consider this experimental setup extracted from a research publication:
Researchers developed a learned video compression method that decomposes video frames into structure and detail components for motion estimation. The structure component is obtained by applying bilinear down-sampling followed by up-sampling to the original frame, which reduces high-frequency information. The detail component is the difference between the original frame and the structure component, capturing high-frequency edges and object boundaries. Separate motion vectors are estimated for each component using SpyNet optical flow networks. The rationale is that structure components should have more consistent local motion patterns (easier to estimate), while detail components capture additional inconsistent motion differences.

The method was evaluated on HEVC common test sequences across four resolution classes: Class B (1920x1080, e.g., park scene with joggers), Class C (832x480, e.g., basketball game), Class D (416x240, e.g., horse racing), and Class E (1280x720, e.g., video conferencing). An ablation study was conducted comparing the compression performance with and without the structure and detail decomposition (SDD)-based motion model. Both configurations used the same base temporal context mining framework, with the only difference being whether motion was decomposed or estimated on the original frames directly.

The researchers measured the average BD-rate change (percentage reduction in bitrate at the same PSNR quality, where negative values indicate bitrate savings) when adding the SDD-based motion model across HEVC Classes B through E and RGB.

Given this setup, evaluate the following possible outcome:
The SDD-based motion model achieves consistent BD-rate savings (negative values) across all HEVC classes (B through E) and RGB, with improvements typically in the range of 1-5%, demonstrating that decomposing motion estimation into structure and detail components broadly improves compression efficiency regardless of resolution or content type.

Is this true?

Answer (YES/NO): NO